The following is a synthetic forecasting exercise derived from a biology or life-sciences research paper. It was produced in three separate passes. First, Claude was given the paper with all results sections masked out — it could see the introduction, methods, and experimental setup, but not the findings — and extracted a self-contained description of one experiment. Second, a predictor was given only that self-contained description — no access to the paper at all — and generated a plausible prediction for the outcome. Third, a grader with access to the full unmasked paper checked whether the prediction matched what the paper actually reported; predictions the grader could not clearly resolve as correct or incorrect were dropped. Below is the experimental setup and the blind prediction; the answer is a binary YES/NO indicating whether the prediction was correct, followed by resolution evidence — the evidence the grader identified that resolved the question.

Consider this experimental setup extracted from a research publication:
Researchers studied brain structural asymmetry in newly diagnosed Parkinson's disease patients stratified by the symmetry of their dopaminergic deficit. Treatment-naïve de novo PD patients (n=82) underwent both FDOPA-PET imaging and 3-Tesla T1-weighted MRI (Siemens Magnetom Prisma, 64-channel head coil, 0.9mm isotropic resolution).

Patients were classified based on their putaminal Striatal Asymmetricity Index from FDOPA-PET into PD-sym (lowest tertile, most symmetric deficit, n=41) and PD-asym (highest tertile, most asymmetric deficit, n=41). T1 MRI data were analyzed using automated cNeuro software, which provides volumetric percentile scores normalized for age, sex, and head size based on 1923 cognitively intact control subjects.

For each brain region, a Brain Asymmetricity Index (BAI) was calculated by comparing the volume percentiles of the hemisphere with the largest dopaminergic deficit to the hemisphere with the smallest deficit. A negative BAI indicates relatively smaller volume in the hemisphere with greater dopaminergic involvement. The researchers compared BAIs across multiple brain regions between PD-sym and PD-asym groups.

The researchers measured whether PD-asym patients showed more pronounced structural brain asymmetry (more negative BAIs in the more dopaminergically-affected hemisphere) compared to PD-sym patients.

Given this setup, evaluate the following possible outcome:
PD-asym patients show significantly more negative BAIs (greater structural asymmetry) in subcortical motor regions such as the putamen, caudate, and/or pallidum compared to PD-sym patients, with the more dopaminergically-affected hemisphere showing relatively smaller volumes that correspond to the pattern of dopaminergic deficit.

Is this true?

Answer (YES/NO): NO